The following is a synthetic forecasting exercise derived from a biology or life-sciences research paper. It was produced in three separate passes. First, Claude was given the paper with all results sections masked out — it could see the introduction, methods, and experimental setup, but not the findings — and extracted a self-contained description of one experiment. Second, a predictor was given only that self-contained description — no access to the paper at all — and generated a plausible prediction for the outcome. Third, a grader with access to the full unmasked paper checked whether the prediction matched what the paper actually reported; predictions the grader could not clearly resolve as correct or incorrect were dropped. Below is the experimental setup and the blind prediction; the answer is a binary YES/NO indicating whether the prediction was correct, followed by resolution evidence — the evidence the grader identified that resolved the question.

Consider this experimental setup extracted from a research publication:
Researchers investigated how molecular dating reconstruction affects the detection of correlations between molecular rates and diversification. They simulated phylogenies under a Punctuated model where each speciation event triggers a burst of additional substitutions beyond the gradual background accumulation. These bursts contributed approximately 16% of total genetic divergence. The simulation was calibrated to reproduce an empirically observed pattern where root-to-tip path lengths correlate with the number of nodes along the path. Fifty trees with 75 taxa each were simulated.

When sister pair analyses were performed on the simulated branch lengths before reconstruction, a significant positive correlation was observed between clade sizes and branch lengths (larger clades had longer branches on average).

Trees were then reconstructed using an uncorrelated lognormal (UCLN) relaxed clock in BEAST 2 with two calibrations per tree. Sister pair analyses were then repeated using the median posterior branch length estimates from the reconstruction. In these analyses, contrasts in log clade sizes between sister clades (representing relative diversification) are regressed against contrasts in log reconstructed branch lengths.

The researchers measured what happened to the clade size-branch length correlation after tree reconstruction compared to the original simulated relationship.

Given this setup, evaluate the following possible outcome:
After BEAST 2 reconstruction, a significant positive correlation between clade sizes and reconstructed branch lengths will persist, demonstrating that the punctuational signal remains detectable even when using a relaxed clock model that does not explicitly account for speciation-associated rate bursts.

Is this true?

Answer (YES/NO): NO